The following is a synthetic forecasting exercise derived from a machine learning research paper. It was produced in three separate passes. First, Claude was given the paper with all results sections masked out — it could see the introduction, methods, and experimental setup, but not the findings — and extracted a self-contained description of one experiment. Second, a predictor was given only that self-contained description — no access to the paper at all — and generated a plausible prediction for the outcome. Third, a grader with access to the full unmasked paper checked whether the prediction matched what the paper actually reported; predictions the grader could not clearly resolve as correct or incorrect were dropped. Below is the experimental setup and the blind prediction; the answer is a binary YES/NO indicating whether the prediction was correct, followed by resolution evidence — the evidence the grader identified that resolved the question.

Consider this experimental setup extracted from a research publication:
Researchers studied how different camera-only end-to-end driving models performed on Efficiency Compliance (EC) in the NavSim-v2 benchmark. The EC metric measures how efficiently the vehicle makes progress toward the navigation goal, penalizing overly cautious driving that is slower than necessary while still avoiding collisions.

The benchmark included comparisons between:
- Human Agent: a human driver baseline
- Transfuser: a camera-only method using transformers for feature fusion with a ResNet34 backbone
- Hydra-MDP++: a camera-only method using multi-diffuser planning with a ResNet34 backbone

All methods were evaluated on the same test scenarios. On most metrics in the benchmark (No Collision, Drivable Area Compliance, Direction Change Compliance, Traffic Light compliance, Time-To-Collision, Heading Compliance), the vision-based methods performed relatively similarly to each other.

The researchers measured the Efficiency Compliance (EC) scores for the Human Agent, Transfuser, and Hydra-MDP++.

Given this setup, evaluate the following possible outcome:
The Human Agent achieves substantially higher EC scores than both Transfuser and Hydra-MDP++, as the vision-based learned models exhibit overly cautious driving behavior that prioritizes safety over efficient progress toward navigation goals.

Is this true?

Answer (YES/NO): NO